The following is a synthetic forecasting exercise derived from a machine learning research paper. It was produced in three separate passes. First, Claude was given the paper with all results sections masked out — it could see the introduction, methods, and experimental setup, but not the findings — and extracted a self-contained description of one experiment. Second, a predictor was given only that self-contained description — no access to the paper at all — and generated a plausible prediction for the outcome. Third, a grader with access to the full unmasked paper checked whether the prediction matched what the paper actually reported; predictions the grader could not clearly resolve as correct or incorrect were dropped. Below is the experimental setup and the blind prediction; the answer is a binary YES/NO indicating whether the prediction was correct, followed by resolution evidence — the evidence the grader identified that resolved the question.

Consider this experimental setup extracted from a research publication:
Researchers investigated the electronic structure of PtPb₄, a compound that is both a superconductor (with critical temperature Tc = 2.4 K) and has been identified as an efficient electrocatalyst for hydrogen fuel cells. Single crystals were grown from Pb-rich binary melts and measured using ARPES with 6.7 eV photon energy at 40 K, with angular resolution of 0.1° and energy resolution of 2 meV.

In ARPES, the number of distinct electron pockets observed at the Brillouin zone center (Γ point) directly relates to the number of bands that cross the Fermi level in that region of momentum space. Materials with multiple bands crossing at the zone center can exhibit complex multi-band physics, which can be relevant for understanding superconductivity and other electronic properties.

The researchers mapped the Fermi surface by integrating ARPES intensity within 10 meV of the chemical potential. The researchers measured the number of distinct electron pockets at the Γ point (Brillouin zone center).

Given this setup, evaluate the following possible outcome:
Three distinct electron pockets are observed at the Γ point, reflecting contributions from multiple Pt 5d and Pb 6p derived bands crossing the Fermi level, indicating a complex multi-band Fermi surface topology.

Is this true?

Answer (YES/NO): NO